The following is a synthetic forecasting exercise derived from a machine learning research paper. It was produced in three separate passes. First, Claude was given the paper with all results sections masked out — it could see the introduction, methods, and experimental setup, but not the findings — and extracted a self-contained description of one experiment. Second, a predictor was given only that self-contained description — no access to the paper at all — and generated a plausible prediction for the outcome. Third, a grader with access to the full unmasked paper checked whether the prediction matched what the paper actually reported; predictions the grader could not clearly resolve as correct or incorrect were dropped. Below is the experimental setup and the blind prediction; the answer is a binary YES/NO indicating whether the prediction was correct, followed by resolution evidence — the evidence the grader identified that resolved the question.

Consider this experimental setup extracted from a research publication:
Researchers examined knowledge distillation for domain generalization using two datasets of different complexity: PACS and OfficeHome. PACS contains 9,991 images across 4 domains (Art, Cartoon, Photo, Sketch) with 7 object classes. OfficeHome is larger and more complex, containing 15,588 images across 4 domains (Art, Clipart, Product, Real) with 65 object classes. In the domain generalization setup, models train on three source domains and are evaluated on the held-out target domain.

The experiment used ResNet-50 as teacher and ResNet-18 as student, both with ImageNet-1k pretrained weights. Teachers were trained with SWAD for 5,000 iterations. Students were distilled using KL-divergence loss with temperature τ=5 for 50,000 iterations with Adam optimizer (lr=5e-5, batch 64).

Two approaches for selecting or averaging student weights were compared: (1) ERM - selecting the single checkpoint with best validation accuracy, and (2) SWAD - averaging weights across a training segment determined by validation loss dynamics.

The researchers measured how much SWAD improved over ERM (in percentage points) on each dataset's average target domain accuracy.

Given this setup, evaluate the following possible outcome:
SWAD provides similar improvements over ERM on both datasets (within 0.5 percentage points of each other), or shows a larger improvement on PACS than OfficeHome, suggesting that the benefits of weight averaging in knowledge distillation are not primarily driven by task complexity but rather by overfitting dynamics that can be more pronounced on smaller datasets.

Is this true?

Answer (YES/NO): YES